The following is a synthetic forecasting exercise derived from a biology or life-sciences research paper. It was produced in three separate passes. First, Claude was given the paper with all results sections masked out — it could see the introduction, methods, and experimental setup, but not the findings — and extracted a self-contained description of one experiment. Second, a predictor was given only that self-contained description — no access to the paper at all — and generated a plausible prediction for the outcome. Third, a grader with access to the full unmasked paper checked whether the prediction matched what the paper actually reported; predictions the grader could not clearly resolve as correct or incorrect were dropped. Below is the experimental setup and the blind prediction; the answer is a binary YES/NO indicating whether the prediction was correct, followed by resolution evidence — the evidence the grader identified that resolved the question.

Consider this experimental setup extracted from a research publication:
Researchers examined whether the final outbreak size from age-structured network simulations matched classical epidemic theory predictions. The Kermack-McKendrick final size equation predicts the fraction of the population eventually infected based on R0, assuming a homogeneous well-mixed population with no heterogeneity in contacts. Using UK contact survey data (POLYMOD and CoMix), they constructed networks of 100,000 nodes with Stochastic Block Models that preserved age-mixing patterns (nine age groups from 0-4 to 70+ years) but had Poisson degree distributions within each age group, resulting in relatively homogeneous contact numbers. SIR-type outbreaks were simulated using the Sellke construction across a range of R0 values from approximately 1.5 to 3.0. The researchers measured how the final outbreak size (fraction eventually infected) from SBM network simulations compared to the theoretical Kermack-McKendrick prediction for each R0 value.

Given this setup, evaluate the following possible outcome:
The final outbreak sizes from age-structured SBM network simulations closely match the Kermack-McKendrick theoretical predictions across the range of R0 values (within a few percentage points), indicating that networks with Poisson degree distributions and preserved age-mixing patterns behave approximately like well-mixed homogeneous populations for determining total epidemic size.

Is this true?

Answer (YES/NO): YES